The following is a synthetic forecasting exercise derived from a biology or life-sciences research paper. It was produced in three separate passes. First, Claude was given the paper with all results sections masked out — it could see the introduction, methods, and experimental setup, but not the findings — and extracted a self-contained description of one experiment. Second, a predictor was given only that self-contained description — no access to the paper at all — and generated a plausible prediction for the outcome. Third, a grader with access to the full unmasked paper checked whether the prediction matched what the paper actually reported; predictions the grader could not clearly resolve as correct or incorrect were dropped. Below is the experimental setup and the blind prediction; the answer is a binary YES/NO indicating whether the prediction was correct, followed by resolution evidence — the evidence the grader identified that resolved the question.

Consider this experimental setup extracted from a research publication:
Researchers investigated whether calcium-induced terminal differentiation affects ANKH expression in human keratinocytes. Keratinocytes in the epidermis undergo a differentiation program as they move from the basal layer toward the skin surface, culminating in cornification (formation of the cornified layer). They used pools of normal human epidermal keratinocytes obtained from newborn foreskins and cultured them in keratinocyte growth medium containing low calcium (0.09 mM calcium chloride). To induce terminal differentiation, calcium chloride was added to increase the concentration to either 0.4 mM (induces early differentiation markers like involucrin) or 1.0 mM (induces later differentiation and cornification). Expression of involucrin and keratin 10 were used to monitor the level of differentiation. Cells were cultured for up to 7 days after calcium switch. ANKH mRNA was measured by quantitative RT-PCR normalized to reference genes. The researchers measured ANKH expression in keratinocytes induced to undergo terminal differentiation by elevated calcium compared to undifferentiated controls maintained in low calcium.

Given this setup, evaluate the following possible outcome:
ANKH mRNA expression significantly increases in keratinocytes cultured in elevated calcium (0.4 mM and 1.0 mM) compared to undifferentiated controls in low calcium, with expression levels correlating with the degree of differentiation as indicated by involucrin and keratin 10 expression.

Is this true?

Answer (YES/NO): NO